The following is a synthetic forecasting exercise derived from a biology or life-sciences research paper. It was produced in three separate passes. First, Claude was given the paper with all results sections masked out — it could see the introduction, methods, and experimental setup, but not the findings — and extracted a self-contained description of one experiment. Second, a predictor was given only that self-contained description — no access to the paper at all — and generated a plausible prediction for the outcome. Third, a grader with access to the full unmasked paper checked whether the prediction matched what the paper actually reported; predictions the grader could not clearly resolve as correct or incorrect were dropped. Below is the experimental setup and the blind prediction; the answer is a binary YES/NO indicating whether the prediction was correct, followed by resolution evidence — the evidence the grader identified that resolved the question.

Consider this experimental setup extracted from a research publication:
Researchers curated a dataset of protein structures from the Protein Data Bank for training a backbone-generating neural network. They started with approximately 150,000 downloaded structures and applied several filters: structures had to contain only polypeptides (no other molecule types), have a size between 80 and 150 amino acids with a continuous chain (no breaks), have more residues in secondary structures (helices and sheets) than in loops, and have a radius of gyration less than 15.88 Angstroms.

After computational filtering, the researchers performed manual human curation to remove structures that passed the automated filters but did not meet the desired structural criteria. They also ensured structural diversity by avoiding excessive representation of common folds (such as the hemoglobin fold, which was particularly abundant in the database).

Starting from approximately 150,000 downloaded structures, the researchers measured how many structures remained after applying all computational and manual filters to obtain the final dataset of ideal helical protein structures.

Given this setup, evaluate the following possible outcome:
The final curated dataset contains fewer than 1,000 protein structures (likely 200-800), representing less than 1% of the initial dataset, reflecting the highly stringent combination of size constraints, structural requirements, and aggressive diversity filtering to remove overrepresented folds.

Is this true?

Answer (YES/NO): YES